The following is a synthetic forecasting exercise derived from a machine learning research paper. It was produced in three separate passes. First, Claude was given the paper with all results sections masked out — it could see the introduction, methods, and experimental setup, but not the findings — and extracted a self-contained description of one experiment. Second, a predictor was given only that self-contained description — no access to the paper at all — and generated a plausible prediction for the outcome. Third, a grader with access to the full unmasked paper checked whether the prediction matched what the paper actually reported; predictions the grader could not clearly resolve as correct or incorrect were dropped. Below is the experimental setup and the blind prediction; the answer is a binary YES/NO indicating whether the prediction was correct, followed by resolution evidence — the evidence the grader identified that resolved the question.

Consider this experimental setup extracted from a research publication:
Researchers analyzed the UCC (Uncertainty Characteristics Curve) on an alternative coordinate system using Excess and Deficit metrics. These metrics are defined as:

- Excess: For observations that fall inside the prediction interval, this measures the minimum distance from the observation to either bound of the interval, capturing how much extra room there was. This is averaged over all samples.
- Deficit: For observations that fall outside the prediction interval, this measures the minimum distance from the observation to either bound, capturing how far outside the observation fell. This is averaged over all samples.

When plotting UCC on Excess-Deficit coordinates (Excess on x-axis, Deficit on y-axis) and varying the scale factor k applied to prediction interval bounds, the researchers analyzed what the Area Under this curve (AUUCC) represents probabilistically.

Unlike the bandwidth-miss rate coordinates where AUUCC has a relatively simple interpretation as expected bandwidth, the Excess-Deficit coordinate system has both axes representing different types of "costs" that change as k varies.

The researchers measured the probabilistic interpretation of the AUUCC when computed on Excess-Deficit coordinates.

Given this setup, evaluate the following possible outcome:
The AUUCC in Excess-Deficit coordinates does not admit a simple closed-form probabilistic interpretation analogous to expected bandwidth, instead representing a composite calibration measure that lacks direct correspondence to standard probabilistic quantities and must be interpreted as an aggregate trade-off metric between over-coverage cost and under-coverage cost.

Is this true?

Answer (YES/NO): NO